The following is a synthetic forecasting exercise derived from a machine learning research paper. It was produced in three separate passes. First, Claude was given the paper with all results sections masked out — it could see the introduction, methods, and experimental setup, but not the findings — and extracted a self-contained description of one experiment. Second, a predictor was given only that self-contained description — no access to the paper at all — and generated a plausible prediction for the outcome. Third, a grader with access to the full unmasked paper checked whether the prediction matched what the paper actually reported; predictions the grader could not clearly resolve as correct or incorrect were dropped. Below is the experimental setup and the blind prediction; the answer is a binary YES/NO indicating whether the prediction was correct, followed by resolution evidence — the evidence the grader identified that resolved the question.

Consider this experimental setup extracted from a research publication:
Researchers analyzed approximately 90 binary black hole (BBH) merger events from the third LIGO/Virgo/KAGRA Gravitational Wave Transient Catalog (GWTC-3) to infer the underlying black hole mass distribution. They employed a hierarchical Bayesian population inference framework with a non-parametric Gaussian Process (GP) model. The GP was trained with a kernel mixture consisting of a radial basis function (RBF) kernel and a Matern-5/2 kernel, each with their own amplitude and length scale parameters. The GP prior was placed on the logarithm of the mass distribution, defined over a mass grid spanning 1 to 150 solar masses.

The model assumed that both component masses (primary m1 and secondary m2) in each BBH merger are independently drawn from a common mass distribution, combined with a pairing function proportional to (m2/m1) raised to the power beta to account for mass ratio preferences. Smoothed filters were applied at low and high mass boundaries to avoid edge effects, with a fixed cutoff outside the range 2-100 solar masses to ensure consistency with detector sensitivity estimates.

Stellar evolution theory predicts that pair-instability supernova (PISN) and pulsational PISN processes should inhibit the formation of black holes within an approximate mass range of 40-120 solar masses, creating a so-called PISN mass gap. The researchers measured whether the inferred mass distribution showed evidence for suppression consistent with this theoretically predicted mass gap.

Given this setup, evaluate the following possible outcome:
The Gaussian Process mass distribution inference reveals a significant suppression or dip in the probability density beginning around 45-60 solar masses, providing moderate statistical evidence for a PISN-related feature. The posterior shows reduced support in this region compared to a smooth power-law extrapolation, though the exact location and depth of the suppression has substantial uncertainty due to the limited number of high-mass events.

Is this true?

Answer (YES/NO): NO